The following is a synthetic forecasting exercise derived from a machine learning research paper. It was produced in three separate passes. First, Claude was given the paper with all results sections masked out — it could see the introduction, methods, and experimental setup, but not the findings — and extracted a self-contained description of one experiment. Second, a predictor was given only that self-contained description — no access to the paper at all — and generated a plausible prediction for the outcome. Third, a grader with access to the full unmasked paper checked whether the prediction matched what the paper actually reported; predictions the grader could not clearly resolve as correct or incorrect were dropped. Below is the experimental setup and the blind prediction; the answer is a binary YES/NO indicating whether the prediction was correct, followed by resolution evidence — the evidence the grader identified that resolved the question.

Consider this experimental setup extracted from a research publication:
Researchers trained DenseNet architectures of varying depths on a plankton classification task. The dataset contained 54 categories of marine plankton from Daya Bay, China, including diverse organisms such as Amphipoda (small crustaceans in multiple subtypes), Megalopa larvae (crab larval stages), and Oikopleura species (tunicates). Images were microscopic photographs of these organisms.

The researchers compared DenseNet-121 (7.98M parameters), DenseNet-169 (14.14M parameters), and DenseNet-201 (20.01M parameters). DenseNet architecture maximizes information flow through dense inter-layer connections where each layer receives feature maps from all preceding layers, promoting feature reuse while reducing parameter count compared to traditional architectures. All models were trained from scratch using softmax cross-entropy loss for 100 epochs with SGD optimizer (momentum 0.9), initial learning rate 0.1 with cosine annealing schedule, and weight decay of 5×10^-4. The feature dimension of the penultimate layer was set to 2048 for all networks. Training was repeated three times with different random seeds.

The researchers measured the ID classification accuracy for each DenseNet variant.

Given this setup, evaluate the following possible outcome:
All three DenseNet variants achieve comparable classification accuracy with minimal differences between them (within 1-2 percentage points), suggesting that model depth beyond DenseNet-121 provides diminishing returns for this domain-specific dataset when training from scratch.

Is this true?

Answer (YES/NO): YES